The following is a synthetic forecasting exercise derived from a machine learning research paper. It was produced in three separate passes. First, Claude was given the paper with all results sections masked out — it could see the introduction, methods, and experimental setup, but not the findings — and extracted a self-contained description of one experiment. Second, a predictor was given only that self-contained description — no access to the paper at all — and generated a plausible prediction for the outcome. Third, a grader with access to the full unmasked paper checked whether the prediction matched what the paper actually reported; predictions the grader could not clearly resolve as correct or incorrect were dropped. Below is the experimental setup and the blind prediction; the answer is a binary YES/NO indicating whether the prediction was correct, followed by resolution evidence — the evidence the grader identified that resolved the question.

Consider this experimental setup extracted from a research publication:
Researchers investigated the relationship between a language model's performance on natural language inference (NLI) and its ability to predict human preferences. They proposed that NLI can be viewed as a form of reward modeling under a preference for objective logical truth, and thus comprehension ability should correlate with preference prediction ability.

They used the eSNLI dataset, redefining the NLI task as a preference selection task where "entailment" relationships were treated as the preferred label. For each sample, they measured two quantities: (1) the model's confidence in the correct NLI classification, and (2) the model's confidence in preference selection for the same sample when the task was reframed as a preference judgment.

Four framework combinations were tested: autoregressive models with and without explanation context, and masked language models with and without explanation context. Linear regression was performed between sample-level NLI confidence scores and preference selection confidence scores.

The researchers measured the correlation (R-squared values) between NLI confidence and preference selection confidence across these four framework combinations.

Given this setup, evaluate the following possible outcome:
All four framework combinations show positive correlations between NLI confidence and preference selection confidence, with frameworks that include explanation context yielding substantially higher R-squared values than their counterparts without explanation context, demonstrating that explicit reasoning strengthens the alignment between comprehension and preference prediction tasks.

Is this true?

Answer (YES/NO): NO